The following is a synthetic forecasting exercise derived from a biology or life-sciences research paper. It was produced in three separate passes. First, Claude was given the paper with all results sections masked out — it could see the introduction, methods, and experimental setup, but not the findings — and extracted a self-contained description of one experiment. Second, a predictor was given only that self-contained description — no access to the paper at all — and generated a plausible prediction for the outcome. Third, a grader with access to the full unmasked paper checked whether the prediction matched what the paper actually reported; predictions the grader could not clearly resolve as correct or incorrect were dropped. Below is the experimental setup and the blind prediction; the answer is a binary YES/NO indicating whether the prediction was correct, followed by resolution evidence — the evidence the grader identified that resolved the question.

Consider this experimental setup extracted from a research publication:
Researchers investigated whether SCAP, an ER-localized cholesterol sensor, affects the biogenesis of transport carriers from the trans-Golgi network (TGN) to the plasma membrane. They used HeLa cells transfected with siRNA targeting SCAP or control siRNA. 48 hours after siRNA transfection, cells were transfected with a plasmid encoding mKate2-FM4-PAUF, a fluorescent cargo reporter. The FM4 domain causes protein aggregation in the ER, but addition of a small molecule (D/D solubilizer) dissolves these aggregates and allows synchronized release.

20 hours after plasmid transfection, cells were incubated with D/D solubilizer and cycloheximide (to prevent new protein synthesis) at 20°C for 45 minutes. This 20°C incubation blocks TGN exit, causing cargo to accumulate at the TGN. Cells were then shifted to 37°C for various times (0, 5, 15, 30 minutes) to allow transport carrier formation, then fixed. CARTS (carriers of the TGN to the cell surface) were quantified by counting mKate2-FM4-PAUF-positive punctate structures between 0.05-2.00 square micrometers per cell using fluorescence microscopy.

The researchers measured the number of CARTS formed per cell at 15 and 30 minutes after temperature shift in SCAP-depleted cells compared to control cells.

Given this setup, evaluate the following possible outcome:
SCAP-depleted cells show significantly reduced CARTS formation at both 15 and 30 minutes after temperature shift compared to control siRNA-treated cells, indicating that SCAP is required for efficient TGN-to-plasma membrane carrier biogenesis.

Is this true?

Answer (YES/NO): YES